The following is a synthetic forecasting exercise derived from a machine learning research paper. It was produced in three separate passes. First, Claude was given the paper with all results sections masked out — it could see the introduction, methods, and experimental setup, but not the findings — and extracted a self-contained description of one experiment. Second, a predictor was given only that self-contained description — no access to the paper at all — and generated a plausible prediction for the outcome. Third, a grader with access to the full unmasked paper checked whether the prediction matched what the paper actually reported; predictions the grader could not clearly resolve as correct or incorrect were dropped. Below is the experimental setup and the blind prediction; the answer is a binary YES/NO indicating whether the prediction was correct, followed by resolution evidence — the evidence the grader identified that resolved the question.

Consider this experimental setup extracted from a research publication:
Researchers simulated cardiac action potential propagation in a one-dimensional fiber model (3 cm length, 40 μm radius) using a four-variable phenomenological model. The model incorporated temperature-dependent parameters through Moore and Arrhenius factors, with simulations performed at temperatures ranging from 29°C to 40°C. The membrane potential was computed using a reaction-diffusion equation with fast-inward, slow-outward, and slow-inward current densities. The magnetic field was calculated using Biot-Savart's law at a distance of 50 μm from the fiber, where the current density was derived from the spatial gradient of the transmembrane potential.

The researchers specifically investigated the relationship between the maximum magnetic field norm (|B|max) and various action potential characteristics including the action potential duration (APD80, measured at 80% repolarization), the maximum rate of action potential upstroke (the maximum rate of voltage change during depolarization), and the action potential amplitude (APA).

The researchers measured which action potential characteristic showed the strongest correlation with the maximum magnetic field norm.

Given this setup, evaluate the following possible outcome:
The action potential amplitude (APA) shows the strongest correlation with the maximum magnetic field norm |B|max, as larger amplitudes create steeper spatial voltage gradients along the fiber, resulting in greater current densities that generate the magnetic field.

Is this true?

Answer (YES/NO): NO